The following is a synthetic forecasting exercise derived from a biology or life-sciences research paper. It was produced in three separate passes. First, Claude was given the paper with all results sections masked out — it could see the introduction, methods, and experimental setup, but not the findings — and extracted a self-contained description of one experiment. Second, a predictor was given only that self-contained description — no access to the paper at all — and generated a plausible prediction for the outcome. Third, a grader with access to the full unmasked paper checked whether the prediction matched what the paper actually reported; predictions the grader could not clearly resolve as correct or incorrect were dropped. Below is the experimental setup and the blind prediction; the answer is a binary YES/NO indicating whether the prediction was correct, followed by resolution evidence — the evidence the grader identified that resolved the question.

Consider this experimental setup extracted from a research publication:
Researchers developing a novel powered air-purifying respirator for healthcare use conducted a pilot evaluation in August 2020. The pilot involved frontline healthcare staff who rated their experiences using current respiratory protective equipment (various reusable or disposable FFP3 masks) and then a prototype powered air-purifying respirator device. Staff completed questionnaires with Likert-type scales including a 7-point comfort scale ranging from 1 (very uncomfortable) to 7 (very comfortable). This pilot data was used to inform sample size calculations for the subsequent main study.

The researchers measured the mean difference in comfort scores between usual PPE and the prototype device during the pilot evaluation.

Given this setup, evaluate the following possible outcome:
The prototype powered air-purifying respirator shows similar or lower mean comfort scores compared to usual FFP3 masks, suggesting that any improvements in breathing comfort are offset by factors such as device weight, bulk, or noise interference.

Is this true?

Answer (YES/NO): NO